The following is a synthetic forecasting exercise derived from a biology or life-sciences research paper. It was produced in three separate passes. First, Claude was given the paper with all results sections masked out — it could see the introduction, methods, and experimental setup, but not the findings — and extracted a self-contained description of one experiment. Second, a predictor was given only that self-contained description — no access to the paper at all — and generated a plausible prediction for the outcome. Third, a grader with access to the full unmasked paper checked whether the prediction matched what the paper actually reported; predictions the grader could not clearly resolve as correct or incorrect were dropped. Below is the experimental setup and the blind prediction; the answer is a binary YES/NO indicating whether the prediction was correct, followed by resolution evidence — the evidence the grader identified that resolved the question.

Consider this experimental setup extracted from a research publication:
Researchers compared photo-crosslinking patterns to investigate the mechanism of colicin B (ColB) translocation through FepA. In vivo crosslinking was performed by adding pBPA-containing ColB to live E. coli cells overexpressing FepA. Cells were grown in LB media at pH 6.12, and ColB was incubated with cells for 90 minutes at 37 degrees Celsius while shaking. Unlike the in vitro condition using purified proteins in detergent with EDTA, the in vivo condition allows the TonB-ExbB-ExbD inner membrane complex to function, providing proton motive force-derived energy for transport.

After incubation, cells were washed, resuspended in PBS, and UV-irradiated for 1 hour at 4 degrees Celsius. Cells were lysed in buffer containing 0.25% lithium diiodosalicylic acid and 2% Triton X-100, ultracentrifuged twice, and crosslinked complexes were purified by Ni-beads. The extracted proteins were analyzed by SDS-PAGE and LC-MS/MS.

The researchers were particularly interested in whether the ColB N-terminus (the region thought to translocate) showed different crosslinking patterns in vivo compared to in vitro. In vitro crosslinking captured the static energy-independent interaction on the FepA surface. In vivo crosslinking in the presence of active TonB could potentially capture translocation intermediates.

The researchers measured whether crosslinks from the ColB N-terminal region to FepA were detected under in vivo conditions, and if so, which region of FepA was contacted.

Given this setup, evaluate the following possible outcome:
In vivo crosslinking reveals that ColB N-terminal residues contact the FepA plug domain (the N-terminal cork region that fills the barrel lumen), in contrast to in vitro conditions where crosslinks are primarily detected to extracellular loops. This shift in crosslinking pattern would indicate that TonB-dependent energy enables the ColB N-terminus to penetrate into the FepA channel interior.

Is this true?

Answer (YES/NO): YES